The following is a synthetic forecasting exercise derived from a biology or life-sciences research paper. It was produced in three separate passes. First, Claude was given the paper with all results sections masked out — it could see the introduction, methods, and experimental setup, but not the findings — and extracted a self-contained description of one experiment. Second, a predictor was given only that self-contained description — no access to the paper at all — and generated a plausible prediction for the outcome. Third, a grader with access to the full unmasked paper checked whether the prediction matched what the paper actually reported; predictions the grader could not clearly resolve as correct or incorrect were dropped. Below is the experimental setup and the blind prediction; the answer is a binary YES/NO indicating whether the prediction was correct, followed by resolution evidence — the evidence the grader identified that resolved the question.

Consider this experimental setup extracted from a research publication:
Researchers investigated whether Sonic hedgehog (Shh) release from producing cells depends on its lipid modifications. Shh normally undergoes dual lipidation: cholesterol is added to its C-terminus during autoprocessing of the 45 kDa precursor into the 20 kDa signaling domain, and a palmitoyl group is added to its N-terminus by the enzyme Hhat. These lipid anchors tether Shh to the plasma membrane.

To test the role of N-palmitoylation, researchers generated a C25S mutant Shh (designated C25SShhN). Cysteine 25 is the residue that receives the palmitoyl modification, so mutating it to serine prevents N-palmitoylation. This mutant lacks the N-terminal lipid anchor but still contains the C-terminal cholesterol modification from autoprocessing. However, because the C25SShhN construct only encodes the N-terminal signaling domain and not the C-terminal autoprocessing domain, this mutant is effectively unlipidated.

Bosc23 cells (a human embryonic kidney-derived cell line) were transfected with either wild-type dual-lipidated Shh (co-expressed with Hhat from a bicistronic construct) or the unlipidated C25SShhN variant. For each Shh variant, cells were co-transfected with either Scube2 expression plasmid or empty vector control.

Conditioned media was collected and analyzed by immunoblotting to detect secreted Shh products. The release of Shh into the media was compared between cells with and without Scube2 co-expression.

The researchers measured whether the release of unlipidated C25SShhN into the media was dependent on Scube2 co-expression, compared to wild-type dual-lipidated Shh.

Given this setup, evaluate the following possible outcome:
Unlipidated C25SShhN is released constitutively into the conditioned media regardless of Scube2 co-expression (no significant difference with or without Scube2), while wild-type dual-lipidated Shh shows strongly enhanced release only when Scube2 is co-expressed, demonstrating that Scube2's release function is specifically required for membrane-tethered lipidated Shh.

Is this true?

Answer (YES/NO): YES